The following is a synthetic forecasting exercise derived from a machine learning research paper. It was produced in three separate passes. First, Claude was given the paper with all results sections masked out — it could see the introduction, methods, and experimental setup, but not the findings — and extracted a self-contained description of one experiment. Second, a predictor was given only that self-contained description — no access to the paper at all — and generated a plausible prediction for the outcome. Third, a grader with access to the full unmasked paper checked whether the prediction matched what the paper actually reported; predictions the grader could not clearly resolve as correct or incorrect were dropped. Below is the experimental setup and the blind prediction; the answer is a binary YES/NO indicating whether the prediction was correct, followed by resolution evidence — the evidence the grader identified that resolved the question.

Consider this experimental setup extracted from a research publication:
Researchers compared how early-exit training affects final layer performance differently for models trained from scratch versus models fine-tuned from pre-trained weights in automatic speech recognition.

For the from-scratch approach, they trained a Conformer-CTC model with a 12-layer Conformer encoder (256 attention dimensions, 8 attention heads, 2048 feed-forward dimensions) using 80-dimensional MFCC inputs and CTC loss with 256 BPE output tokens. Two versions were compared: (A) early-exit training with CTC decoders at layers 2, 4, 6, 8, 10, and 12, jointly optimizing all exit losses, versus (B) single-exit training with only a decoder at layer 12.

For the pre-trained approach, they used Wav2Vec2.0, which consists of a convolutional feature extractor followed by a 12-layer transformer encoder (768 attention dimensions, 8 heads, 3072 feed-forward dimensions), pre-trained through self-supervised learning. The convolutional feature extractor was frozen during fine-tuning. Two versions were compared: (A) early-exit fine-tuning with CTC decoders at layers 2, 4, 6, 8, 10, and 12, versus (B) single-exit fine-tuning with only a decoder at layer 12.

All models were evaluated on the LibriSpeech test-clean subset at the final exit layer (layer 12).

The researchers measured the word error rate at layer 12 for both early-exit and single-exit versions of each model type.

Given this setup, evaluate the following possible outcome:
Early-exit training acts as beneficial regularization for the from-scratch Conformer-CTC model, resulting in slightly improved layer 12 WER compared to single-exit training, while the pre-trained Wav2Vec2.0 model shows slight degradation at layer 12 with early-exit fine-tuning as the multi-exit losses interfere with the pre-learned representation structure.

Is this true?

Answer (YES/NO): YES